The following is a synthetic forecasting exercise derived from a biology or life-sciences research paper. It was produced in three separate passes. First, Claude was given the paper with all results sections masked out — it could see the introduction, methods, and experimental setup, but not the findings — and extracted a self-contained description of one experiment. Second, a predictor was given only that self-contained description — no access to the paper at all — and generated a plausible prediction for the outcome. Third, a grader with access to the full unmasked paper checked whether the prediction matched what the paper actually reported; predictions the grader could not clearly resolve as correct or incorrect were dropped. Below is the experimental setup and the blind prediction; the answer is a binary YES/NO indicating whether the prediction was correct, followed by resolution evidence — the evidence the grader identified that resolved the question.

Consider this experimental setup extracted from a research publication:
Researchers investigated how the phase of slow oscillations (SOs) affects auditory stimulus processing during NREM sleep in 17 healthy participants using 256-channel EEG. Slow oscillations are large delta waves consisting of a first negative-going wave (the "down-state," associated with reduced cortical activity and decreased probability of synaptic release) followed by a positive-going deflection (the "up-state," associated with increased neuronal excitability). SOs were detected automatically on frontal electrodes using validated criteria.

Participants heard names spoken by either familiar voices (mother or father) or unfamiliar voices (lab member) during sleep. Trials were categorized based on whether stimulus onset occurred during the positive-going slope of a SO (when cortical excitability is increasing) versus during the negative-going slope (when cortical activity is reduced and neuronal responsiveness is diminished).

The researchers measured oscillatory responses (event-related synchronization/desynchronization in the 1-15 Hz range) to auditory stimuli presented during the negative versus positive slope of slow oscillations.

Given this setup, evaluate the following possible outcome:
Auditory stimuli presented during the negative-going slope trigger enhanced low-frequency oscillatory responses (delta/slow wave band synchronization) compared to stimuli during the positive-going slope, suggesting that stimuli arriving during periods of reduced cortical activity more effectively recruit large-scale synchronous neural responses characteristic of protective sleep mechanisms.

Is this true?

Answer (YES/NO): NO